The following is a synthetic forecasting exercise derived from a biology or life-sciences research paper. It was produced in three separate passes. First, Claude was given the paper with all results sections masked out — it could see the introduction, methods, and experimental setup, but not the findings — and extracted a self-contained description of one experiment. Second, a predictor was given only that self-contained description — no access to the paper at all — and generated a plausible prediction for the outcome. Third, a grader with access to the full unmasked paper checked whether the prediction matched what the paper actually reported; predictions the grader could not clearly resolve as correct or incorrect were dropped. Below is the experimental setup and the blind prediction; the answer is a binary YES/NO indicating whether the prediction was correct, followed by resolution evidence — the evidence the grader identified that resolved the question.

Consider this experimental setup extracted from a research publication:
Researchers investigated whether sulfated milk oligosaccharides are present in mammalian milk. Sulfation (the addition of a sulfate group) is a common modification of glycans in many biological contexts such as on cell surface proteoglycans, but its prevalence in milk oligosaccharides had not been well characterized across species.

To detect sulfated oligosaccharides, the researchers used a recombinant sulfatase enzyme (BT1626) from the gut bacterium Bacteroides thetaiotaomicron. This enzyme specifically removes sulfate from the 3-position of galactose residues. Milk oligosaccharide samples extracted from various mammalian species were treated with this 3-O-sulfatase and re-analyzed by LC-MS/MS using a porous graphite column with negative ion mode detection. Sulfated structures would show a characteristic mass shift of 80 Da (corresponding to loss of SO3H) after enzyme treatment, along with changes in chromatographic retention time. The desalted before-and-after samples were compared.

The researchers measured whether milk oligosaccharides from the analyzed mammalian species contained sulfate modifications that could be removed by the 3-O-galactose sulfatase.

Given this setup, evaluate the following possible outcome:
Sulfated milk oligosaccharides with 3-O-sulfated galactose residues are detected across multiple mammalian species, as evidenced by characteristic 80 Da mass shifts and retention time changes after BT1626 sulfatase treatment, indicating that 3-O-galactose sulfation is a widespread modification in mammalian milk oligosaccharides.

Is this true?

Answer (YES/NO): NO